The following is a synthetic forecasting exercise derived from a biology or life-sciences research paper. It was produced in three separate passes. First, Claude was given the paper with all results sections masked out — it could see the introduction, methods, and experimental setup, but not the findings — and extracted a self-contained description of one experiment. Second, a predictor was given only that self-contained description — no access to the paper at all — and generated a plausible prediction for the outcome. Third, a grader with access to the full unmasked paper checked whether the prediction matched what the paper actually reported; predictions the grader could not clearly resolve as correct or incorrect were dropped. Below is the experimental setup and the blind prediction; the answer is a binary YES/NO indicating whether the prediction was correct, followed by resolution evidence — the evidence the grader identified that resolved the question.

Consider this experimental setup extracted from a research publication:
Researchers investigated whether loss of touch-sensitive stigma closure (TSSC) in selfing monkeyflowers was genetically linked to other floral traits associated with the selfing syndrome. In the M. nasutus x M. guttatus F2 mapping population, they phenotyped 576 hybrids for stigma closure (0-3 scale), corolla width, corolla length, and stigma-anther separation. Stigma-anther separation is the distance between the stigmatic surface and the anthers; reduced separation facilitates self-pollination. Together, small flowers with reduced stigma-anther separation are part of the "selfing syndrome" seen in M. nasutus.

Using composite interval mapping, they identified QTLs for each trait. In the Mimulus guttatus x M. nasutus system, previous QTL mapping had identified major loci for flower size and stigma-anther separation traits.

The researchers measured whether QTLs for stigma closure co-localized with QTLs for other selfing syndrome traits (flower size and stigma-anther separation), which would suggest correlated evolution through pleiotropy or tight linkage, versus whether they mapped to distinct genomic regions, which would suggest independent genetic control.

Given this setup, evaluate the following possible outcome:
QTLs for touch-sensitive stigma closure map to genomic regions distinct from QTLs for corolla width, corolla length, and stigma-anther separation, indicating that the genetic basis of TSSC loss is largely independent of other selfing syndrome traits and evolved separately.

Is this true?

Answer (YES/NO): NO